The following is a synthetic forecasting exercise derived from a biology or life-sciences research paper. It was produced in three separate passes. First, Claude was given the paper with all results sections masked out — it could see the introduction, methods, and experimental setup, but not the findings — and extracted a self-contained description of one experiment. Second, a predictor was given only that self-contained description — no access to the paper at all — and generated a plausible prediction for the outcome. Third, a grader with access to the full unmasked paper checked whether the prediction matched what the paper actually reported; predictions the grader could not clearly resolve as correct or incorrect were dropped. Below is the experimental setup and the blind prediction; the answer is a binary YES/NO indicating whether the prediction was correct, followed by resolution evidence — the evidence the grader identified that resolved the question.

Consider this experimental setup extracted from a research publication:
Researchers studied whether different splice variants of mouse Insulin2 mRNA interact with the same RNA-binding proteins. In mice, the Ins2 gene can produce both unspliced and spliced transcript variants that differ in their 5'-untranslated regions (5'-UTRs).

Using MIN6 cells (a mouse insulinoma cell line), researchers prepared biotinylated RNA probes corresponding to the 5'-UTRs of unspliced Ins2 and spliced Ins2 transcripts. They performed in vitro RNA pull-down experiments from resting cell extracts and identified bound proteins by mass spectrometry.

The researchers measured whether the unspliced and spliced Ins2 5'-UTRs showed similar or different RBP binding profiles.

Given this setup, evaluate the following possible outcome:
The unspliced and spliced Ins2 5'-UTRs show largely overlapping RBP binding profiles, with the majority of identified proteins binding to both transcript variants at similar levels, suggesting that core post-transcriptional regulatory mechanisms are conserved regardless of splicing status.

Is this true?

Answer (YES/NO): YES